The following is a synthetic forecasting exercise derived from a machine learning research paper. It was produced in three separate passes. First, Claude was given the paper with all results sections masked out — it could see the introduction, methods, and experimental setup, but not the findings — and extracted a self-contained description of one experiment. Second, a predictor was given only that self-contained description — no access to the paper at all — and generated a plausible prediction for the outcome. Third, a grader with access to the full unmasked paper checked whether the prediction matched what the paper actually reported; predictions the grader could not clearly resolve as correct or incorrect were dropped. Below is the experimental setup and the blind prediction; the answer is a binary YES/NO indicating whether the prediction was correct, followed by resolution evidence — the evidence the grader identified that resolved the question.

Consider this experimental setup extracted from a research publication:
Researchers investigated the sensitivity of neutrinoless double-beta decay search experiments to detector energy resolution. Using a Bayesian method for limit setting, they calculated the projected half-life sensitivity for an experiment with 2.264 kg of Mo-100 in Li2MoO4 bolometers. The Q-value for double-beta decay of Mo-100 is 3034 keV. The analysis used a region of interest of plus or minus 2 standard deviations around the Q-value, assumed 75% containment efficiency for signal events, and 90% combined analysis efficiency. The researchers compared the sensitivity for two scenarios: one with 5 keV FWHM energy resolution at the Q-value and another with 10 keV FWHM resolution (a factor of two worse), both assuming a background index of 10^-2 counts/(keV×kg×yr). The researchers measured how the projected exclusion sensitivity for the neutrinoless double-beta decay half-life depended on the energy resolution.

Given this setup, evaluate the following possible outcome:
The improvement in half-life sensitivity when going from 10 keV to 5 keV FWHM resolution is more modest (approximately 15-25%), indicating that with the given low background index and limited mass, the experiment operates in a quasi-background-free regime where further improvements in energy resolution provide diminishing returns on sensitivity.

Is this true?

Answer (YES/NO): NO